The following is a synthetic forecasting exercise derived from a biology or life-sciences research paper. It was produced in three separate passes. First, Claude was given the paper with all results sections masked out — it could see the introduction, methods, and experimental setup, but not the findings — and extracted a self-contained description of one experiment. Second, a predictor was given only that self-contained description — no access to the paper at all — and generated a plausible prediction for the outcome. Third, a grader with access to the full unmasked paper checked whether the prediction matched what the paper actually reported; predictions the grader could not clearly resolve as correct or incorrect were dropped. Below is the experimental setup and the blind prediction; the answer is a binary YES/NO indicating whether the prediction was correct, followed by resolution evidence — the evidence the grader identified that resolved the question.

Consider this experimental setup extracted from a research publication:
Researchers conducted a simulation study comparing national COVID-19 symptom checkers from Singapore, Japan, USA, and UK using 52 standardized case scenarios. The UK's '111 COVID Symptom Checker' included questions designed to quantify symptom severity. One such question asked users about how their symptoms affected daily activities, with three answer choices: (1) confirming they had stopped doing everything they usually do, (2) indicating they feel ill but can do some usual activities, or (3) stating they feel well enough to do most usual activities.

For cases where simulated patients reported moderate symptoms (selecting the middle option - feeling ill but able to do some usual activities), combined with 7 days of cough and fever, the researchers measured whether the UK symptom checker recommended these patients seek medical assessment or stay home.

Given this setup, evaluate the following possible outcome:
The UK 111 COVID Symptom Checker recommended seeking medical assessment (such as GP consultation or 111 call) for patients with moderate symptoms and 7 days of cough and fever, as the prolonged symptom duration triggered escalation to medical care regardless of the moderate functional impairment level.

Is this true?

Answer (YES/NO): NO